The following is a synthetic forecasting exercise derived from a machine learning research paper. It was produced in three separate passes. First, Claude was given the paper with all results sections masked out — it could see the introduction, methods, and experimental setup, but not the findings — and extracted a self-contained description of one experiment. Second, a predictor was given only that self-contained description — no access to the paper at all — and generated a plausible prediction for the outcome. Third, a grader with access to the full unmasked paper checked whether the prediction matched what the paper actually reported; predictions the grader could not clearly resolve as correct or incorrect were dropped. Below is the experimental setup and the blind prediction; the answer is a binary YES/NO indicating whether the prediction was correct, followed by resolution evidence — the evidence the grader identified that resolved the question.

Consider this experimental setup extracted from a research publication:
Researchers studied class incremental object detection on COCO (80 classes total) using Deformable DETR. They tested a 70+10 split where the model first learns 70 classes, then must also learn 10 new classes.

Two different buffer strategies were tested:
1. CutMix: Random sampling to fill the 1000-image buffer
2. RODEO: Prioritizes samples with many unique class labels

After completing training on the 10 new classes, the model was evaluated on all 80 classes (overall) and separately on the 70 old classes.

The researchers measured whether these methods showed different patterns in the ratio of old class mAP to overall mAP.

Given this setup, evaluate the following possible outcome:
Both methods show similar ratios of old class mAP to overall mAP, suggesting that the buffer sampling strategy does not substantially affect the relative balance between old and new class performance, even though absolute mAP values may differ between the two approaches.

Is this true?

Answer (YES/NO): NO